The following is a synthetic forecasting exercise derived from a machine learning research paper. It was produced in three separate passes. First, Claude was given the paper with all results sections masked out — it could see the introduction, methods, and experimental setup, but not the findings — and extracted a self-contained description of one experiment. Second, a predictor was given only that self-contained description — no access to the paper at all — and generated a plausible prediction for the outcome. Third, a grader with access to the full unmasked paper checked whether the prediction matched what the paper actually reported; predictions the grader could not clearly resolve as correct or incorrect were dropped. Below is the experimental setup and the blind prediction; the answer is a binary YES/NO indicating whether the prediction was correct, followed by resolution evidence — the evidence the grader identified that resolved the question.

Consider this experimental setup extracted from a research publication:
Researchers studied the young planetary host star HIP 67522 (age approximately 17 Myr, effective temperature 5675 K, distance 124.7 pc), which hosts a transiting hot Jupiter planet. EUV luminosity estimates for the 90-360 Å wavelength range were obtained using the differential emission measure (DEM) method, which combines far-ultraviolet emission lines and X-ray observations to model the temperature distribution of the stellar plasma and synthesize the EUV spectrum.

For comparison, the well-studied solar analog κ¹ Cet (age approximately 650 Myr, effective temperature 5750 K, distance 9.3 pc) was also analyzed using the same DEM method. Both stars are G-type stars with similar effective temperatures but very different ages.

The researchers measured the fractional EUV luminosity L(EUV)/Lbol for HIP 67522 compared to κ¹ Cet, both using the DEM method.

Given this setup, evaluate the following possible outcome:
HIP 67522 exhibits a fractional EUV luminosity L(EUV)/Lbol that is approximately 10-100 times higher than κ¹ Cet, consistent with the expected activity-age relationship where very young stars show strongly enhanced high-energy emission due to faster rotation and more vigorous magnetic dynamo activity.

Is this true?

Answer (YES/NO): NO